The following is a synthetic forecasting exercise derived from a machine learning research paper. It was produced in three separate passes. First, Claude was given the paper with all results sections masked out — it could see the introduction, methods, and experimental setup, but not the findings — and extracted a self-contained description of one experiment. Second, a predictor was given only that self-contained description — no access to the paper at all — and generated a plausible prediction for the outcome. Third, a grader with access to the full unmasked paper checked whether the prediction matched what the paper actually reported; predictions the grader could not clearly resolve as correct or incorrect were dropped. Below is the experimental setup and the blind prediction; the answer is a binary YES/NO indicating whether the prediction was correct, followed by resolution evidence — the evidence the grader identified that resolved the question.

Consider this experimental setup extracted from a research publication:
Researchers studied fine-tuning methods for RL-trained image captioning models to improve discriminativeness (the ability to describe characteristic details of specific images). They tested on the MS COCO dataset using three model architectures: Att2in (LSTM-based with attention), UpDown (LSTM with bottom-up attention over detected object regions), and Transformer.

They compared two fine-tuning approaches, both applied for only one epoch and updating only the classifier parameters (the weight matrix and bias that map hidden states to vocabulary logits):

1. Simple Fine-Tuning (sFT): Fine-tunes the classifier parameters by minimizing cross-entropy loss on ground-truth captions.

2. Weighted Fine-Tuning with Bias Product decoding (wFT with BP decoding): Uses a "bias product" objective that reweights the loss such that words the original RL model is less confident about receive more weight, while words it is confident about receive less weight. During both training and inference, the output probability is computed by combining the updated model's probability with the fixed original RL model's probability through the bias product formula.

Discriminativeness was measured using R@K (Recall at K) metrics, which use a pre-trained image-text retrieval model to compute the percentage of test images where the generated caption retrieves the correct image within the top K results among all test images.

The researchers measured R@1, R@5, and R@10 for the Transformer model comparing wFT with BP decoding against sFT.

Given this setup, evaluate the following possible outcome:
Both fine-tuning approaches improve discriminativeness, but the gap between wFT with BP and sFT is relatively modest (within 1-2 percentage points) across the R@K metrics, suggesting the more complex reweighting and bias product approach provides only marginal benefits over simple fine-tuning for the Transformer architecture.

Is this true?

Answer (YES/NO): NO